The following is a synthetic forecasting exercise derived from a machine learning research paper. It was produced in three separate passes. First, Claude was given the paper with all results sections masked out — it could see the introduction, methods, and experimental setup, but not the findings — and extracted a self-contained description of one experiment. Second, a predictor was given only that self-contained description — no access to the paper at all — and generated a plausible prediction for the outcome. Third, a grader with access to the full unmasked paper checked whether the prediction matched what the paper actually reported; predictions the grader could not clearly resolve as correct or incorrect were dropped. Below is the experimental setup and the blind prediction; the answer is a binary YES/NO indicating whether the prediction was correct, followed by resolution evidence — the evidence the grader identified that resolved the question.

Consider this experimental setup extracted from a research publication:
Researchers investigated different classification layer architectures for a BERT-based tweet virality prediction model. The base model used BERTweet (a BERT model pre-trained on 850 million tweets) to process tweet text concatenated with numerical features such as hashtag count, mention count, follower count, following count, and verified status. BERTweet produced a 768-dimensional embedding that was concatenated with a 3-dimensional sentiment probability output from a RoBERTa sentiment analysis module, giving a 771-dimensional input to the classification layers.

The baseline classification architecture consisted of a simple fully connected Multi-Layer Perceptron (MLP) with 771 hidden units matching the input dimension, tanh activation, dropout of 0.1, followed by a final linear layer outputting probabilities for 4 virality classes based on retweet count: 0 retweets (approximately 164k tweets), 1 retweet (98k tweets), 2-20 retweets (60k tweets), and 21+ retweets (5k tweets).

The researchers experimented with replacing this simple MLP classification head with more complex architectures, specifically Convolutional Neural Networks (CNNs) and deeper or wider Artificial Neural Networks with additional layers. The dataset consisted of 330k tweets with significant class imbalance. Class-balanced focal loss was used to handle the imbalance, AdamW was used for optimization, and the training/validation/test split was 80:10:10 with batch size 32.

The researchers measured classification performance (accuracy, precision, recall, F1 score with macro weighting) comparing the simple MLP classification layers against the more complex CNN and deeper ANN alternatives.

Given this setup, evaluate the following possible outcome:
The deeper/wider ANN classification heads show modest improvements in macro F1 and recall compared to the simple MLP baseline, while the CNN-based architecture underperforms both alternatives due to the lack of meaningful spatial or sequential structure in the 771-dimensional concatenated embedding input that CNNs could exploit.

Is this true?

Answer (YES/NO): NO